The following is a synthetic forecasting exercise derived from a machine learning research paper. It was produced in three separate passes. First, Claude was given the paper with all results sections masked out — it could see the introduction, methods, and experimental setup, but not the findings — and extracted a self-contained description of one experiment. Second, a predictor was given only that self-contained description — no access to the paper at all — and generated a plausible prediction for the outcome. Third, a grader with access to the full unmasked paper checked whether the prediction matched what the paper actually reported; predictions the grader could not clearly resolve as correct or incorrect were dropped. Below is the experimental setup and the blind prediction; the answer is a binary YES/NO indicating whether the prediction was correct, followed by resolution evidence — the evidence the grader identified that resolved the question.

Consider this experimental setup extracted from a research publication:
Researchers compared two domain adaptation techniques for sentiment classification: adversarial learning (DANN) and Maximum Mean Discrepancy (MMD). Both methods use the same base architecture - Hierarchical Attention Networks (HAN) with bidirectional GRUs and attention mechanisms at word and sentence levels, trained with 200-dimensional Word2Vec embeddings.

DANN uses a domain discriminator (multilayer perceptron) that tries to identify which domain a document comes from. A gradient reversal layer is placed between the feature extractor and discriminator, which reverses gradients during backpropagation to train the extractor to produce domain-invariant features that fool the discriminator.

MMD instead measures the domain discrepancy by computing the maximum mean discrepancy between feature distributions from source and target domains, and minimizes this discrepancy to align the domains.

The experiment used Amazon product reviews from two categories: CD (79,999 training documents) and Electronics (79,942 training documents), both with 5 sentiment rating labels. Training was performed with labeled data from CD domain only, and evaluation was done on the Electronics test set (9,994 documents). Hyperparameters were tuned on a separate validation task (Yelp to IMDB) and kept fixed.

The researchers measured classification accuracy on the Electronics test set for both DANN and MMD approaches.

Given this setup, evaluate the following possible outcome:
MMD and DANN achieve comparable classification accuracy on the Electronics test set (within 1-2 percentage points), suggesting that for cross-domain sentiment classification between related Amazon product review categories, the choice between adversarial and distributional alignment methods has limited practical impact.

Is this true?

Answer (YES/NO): YES